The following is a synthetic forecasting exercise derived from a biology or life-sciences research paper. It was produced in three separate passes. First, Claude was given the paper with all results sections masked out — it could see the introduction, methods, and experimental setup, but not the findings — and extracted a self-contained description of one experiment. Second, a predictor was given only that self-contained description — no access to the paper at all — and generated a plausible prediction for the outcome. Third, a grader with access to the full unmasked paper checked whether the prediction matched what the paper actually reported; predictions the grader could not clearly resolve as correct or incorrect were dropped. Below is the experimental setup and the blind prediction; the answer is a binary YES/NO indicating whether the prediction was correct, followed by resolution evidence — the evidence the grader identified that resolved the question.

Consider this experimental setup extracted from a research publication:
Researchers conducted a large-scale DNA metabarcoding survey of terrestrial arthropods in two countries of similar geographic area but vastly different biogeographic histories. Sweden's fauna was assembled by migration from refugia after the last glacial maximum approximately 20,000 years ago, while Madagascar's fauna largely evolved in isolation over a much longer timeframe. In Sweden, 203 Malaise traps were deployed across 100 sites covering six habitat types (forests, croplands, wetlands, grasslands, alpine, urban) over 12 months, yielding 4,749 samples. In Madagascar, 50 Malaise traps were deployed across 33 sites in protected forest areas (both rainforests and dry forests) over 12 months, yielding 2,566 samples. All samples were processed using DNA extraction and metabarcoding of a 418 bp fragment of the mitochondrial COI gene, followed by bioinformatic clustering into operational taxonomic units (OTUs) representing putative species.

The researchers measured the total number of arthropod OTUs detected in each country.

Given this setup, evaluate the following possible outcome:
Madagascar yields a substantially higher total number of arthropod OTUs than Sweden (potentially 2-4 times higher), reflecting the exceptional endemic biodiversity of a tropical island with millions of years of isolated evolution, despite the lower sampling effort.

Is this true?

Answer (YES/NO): YES